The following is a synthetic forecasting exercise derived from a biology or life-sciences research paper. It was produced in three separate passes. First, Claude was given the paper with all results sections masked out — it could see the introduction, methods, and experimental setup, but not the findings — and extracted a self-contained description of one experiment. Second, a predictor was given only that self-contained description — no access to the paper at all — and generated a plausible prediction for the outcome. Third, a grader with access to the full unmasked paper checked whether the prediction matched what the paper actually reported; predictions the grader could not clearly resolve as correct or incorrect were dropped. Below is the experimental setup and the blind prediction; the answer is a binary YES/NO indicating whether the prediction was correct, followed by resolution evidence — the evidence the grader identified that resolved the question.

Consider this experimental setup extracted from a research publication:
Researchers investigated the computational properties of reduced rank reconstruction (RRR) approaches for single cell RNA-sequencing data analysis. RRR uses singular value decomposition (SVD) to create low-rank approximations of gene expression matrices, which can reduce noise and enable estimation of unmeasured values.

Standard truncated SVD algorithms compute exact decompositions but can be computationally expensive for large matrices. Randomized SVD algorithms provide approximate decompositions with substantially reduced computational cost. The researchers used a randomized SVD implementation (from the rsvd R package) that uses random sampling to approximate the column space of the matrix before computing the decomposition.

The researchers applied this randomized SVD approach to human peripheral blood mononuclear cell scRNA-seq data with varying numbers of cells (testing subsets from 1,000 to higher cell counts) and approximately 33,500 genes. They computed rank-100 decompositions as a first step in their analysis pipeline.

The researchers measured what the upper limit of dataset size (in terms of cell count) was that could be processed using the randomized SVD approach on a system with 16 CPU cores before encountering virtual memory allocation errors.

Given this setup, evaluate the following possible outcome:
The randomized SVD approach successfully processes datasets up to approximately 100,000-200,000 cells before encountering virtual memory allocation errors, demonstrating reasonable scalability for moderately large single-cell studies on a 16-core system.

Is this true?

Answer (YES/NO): NO